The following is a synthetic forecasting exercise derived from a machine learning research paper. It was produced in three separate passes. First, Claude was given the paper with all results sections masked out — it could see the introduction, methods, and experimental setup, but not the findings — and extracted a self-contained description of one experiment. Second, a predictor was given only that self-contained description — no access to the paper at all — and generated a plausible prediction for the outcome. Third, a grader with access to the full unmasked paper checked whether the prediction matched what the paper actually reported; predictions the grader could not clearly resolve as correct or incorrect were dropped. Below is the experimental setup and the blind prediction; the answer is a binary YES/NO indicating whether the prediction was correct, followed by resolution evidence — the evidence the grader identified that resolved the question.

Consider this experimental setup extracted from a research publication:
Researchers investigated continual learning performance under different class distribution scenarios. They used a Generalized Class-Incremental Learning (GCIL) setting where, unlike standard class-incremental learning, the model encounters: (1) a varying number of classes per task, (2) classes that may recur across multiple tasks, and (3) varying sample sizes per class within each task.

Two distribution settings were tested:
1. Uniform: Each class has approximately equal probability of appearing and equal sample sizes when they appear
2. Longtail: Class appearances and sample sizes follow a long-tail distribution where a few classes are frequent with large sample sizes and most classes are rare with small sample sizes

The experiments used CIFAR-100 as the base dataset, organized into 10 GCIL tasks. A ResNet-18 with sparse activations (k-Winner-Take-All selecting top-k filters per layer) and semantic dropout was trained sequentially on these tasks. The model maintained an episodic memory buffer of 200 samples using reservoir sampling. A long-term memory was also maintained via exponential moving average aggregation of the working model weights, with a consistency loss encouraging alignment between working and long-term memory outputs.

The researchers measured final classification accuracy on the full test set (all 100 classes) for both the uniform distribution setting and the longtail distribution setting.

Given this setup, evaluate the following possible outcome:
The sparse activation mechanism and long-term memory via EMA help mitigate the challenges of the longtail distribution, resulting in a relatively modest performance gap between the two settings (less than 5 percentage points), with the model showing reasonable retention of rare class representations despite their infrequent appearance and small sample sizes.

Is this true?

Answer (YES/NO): YES